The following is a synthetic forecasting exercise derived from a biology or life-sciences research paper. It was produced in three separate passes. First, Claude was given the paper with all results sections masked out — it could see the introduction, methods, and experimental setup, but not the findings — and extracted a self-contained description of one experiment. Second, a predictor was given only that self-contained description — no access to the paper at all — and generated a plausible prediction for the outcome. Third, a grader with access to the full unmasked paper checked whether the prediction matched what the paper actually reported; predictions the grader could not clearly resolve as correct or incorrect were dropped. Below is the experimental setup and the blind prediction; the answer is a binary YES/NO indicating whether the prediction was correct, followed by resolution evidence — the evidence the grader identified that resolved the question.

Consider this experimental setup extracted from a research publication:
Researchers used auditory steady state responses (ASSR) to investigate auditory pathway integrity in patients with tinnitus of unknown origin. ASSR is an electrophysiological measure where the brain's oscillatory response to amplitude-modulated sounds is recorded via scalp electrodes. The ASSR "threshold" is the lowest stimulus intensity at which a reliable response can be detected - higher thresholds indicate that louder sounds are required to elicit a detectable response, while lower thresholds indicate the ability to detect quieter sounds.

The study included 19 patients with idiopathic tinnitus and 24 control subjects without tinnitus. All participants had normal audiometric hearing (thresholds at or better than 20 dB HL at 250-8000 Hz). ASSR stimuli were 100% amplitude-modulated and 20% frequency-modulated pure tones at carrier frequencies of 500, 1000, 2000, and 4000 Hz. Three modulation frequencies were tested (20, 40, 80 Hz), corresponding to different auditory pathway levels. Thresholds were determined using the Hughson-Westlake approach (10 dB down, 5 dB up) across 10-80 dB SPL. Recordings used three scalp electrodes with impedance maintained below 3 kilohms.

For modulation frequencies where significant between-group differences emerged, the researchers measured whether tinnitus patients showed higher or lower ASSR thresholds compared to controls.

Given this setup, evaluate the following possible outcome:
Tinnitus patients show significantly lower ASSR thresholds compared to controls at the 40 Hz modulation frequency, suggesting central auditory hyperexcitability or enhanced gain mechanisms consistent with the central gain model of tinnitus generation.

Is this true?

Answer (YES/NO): NO